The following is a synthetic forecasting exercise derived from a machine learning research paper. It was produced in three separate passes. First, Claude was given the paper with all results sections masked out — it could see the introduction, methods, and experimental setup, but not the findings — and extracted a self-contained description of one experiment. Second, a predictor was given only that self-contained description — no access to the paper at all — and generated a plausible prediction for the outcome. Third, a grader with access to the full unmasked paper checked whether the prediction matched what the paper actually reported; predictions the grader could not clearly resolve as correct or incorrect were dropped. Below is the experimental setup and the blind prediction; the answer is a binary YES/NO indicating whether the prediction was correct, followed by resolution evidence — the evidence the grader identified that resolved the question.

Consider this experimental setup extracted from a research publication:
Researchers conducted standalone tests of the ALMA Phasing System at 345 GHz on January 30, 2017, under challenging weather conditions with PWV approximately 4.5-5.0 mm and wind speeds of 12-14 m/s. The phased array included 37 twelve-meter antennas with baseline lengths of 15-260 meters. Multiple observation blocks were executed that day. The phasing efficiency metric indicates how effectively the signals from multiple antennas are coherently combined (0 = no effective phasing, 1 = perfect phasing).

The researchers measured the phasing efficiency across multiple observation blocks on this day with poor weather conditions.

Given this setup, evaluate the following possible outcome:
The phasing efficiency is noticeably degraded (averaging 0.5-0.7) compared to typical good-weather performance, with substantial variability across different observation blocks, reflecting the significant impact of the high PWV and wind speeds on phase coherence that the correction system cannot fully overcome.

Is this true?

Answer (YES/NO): NO